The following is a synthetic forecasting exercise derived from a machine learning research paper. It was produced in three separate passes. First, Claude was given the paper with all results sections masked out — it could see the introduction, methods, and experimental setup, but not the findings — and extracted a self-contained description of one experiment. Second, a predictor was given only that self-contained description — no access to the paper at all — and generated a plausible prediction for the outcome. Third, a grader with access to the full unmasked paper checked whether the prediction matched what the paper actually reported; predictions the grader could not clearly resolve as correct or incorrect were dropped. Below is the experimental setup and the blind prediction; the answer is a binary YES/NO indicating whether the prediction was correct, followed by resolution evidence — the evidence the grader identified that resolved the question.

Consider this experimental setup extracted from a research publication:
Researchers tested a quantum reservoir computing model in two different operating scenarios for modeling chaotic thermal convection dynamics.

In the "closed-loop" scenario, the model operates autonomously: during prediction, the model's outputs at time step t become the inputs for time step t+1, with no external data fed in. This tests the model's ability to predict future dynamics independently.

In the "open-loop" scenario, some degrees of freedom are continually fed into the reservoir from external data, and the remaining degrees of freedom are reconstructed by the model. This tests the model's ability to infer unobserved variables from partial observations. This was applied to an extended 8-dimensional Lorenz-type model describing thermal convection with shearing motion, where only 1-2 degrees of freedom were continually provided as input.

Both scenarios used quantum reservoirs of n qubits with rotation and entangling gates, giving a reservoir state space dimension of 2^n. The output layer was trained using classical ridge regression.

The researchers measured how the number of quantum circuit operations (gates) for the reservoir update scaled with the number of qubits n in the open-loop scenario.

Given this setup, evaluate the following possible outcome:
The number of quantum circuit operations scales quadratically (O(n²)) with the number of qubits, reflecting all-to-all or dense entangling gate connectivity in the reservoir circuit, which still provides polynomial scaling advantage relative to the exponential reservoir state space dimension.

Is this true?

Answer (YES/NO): NO